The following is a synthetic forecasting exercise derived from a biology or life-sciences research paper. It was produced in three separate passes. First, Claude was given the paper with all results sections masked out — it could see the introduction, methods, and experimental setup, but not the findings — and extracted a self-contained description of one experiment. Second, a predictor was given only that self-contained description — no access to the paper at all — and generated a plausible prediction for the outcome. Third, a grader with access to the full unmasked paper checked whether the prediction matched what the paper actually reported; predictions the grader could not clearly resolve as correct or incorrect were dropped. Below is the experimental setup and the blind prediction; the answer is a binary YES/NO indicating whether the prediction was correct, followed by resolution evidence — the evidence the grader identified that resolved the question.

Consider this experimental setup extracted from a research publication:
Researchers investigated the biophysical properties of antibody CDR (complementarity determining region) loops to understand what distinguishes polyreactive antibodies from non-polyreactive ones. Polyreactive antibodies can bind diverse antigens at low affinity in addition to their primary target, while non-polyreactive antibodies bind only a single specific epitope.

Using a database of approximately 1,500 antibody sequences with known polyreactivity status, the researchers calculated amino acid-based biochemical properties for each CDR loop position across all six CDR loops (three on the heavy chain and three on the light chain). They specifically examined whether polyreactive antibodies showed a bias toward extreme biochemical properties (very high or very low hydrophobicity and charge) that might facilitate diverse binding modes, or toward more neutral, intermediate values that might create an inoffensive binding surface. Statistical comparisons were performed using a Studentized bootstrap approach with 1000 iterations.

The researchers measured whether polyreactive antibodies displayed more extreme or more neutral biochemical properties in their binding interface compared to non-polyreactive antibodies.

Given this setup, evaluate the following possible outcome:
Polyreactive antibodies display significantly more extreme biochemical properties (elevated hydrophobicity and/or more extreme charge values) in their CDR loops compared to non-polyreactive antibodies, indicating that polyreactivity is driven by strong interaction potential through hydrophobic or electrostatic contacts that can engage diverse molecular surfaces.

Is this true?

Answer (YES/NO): NO